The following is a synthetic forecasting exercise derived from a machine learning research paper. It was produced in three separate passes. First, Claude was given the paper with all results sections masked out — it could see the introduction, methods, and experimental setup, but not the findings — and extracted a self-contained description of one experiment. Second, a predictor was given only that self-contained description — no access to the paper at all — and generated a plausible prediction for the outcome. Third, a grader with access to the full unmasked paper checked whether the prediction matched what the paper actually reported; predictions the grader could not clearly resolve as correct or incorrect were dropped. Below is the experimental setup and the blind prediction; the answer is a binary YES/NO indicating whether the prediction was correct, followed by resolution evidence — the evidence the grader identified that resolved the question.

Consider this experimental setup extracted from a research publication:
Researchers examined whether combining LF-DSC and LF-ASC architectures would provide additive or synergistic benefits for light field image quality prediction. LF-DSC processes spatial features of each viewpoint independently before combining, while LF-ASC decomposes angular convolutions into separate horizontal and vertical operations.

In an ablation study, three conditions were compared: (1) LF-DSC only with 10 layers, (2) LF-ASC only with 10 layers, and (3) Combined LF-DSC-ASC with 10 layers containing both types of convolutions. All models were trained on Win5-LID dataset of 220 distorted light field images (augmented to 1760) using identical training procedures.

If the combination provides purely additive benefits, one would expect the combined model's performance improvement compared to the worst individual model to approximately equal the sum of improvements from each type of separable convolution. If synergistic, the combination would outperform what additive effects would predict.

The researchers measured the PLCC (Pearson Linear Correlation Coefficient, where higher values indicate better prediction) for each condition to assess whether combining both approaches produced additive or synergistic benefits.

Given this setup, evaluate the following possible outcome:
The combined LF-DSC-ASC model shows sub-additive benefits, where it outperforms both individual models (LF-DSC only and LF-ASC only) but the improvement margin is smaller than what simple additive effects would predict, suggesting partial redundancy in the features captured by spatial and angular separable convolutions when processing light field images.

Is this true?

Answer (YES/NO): YES